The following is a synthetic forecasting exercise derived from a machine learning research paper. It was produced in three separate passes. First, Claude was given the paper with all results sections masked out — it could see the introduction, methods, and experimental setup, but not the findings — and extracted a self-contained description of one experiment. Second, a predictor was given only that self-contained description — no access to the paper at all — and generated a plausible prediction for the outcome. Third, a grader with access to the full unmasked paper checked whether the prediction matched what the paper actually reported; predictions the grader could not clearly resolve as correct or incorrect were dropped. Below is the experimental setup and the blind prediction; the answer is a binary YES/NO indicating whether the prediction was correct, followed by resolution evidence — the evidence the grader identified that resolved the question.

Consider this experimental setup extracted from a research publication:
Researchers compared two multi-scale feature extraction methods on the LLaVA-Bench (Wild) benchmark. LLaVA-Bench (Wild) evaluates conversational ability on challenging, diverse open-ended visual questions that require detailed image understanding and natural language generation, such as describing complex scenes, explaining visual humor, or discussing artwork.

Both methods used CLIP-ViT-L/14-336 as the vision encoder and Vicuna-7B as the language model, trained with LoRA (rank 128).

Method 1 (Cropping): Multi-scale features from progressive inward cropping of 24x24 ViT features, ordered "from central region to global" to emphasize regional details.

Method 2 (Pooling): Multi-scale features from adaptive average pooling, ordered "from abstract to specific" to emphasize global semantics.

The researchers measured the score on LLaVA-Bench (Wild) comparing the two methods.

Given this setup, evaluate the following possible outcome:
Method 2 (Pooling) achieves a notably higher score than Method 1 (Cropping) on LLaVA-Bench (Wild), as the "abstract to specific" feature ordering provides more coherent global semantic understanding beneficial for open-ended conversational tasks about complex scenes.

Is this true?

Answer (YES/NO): YES